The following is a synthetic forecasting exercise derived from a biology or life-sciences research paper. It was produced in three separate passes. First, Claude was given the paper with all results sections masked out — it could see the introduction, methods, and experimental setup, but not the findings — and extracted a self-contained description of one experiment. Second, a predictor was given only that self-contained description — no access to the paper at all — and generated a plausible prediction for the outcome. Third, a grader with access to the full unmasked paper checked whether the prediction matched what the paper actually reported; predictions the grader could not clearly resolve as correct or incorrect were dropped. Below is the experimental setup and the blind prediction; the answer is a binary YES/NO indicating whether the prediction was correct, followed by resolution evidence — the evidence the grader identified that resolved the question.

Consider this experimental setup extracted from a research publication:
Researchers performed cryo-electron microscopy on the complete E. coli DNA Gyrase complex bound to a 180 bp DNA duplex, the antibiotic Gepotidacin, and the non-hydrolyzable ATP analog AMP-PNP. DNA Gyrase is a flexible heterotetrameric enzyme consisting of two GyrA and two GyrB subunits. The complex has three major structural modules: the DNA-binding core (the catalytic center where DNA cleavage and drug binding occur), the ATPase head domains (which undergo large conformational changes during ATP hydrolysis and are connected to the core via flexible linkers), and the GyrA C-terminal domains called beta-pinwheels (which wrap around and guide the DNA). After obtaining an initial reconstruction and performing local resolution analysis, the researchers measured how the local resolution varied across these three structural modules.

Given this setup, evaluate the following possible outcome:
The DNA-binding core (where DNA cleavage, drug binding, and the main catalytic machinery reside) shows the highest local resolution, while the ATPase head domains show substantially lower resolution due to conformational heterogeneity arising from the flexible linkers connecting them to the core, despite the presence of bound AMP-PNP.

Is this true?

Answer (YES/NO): YES